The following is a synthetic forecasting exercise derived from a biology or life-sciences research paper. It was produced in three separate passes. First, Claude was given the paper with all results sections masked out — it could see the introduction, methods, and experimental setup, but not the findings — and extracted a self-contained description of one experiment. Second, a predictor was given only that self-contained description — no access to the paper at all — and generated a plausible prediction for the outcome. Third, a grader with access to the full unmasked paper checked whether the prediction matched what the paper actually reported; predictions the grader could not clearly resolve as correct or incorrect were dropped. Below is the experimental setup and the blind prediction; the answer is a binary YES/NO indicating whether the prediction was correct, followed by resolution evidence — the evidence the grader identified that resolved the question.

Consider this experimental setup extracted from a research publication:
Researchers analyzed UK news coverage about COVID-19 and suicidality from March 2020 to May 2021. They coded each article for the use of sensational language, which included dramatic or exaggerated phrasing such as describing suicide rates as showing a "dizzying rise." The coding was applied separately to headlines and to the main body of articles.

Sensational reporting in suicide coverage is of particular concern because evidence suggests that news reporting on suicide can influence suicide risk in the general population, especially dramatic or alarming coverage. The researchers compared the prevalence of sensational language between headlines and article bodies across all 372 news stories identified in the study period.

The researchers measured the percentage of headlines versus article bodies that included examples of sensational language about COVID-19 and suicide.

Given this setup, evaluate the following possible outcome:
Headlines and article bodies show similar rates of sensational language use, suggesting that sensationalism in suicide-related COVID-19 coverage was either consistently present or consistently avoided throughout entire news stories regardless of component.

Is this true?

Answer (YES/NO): NO